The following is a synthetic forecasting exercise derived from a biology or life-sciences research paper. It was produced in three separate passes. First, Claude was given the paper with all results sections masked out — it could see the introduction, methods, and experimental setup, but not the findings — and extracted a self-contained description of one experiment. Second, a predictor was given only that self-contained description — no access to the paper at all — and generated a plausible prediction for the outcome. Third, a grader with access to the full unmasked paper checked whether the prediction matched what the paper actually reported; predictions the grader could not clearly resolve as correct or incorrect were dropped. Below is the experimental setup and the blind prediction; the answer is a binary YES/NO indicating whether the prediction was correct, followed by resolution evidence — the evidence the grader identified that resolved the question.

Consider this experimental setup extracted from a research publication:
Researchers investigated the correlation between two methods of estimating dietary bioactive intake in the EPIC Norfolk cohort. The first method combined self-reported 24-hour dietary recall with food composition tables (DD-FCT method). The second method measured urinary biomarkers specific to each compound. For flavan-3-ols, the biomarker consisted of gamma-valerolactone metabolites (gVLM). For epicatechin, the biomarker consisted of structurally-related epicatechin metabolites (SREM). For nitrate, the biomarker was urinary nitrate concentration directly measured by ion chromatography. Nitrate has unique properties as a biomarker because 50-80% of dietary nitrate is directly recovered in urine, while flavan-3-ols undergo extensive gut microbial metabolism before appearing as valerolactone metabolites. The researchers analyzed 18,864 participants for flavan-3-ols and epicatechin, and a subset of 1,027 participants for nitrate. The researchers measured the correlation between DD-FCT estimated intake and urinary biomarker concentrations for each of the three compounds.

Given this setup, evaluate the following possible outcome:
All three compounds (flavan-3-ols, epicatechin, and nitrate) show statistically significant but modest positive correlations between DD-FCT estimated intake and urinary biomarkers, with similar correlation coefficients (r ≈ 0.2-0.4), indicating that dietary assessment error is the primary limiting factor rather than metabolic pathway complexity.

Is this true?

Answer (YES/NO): NO